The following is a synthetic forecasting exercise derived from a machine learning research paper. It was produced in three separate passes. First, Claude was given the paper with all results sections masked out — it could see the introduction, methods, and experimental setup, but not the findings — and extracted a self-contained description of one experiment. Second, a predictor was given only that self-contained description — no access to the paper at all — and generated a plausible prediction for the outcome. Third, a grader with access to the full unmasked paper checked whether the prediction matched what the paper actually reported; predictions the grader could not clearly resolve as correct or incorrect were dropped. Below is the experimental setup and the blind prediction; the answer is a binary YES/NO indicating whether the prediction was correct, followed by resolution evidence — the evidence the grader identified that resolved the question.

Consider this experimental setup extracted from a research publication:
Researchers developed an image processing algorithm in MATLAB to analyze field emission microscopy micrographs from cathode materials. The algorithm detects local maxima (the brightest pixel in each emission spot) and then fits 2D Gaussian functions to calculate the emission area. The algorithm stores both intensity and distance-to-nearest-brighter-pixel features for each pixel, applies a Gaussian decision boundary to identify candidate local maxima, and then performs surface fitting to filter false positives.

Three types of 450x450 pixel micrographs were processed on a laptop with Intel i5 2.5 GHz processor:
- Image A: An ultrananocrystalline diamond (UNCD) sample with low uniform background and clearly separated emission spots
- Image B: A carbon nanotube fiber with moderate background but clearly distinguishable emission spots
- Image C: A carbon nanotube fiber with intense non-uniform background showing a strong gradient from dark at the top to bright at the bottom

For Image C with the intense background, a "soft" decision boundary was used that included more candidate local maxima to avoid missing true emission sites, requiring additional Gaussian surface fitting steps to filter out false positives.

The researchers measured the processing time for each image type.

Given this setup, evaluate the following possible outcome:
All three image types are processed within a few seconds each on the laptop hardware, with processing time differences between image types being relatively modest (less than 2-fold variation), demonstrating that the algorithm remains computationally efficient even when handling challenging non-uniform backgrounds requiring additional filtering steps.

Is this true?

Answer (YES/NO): NO